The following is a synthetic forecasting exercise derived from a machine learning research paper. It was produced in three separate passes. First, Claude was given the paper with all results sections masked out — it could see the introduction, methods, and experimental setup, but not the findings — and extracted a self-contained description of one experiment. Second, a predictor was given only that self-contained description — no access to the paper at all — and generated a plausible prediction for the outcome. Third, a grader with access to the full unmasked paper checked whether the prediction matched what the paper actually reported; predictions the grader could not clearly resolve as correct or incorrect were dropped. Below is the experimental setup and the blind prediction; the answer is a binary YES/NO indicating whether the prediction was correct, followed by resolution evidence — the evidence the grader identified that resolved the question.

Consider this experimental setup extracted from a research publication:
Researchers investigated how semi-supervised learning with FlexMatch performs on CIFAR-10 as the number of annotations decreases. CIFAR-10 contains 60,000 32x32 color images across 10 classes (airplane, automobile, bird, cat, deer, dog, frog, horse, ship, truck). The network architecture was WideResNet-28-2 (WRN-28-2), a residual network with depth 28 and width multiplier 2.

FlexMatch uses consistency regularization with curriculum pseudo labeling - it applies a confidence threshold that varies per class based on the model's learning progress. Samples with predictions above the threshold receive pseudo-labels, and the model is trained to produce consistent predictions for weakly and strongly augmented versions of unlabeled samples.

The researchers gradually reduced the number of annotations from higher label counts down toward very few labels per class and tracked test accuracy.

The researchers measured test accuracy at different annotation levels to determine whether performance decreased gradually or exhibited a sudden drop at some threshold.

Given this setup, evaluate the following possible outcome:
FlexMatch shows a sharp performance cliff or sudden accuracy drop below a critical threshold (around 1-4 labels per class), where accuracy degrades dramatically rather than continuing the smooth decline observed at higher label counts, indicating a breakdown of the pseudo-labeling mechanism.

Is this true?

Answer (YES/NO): YES